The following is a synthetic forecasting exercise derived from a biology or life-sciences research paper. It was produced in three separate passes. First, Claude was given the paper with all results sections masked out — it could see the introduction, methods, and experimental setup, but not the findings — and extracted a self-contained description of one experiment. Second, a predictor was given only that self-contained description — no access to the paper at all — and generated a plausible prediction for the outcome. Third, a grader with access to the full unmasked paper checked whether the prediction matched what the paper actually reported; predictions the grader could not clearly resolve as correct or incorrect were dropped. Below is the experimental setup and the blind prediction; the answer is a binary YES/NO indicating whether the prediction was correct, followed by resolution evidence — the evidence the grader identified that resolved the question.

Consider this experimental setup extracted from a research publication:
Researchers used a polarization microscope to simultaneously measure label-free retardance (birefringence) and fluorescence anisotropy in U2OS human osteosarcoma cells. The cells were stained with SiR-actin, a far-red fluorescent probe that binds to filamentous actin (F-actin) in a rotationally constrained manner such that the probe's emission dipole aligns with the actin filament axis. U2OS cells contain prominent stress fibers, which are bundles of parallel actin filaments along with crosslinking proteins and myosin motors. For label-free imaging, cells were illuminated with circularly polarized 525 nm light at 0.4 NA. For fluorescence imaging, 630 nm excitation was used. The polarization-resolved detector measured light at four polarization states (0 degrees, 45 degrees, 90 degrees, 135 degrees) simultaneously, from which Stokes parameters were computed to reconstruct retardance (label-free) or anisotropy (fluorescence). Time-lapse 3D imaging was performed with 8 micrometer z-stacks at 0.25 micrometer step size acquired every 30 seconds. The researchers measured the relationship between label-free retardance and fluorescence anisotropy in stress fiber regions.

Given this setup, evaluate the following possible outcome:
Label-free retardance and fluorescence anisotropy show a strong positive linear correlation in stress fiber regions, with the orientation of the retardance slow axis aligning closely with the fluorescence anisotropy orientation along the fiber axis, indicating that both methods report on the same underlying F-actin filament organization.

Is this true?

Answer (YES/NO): NO